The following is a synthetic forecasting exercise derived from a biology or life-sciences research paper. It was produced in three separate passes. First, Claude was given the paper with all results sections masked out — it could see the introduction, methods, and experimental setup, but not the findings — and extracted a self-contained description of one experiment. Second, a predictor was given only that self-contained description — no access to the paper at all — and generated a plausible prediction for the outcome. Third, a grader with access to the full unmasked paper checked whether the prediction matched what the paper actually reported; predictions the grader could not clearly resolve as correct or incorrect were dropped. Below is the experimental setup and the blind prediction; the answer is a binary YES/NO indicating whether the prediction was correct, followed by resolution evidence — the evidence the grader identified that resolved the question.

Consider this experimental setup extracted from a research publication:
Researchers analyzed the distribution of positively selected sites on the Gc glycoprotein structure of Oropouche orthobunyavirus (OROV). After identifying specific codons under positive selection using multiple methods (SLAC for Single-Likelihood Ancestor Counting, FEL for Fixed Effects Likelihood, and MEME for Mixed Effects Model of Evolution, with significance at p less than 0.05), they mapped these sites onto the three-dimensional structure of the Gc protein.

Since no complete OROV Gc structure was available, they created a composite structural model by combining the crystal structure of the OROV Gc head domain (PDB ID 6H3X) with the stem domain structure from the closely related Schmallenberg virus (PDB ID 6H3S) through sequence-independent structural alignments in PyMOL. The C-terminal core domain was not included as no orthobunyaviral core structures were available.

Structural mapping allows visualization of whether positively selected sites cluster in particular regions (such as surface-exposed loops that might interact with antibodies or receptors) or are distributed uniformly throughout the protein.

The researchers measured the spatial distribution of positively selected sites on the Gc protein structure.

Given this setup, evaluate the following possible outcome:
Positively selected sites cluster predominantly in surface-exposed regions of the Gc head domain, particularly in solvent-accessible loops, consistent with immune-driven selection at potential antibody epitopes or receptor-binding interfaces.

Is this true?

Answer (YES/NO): NO